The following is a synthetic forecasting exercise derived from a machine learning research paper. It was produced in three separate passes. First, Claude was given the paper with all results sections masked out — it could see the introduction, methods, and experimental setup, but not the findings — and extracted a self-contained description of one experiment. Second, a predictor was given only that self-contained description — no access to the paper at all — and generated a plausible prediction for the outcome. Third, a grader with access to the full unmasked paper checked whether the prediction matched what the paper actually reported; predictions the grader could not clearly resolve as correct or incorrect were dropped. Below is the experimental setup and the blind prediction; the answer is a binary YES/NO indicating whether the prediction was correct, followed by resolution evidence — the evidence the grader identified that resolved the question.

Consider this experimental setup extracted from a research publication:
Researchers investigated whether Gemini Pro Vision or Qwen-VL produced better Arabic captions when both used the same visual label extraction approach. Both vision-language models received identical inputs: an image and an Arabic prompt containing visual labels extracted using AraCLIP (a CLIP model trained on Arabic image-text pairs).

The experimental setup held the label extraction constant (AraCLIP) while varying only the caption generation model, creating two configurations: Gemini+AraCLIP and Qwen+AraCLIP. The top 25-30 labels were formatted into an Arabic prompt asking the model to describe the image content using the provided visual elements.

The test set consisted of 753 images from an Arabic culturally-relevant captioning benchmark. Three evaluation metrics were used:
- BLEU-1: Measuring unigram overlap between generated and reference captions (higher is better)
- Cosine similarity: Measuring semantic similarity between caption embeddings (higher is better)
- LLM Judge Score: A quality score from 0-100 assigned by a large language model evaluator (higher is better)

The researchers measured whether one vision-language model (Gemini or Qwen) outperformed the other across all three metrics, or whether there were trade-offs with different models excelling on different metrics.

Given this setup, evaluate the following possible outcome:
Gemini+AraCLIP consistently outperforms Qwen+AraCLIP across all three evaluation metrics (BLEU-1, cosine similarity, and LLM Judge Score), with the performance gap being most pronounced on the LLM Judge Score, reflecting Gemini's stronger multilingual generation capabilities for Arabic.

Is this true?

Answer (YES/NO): NO